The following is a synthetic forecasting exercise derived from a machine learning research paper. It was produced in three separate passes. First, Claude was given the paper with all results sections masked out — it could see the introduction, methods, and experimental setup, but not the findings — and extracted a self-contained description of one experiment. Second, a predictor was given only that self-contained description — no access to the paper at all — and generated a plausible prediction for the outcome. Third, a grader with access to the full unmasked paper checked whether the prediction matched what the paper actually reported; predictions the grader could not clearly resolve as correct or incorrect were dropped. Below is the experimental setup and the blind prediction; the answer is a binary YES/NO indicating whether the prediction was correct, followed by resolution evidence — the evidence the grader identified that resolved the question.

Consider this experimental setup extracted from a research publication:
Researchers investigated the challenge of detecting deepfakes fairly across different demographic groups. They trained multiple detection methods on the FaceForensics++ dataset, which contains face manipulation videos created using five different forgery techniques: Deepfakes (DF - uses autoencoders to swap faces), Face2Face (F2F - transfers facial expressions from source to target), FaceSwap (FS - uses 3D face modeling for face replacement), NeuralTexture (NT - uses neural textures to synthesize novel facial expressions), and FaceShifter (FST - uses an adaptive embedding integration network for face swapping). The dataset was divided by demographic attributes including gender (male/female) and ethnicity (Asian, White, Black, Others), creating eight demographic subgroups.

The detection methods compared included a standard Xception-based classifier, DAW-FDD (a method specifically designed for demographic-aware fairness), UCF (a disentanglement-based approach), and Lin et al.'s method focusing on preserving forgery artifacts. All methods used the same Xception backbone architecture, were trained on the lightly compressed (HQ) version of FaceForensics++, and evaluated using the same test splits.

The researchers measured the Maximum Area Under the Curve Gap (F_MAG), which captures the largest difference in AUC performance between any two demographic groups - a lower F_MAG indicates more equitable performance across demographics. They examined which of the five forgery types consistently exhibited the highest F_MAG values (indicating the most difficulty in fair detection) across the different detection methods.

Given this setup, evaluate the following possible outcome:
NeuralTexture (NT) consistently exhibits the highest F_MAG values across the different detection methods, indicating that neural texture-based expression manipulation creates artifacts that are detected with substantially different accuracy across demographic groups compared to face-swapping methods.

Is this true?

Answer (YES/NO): YES